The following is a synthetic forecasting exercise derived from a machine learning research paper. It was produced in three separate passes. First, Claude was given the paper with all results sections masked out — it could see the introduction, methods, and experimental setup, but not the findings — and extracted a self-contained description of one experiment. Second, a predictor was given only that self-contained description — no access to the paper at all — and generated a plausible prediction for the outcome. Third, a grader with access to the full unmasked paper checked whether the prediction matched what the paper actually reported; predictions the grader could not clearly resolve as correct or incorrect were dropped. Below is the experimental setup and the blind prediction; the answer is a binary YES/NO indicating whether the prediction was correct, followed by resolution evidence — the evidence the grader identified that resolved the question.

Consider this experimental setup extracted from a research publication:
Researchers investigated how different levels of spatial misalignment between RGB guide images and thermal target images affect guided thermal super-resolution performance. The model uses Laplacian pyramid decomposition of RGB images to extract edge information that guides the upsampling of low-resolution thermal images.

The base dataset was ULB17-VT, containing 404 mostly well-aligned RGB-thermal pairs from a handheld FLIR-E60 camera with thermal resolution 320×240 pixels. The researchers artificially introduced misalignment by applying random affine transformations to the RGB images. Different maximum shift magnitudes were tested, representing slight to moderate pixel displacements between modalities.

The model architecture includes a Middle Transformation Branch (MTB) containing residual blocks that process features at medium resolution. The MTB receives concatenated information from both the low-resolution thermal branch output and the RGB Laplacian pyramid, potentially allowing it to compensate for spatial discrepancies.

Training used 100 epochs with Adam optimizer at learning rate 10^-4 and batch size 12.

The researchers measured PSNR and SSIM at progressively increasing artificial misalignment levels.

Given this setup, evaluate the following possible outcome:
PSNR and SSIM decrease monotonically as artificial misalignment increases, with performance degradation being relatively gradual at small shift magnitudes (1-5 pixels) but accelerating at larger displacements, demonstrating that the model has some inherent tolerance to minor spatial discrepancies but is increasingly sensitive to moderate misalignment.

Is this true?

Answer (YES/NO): NO